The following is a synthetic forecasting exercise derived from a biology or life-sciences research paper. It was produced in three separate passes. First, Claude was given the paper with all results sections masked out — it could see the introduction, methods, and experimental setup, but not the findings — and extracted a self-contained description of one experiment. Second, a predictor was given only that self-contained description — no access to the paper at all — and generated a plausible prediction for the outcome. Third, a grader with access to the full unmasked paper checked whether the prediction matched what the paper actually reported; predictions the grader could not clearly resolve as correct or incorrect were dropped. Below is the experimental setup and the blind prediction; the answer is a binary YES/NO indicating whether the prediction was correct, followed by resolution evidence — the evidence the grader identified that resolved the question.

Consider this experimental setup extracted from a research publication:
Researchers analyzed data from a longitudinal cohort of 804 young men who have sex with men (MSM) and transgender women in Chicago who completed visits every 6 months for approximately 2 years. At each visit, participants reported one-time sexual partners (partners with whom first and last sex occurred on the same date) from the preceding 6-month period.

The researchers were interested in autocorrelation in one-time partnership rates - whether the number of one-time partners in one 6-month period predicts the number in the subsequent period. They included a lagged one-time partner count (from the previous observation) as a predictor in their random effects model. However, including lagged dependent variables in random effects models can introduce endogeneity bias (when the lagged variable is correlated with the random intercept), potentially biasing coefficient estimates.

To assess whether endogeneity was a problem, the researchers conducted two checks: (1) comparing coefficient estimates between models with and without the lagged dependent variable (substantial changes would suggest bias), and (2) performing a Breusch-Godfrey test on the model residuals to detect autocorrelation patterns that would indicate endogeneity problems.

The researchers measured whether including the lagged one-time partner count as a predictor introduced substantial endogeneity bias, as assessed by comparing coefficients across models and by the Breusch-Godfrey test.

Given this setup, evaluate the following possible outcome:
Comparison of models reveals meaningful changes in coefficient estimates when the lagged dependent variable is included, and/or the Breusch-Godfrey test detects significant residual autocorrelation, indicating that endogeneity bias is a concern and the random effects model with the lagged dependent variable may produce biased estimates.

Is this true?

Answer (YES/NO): NO